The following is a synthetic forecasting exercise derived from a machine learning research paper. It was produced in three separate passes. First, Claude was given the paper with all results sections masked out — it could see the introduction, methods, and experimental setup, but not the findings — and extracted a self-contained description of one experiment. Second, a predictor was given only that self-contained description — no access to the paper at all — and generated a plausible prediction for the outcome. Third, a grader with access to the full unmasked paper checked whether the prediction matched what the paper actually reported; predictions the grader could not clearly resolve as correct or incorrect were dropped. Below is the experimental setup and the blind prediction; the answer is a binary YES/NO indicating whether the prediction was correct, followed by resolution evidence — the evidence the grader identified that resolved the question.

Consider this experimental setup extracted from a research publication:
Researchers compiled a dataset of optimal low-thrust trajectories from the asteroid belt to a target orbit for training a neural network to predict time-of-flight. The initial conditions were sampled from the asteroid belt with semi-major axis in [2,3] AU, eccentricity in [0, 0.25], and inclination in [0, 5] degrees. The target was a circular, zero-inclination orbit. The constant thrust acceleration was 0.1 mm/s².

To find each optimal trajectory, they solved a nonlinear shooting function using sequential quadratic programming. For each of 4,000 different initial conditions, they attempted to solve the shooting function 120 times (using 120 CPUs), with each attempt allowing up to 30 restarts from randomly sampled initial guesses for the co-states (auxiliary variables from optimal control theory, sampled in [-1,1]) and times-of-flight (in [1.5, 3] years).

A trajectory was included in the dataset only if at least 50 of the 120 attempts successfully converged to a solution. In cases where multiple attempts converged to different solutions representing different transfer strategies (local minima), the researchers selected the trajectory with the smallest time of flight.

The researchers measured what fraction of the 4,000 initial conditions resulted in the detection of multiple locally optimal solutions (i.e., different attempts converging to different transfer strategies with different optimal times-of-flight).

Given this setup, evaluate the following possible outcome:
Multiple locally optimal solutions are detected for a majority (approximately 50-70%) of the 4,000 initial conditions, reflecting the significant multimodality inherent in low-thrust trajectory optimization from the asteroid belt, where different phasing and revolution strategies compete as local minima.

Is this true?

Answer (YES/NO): NO